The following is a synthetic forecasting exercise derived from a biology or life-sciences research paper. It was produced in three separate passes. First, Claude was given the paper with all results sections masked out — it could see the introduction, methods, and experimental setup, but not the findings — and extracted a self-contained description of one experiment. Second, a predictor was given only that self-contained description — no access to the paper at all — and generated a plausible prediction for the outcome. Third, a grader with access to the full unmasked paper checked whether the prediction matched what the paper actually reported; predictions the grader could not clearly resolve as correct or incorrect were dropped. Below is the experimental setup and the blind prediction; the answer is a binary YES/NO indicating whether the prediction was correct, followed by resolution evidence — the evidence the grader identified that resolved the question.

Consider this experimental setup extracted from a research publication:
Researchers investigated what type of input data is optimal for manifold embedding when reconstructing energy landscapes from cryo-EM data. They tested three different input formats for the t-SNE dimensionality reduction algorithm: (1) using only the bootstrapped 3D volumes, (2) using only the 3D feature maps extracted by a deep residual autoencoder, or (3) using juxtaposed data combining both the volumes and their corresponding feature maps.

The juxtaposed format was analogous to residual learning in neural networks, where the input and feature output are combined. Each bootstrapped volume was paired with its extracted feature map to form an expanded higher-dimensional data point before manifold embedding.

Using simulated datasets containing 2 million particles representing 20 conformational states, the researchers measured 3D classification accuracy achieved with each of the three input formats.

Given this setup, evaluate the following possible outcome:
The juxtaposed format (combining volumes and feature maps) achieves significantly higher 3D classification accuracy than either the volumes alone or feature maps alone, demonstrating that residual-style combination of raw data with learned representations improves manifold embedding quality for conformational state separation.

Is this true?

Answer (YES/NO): YES